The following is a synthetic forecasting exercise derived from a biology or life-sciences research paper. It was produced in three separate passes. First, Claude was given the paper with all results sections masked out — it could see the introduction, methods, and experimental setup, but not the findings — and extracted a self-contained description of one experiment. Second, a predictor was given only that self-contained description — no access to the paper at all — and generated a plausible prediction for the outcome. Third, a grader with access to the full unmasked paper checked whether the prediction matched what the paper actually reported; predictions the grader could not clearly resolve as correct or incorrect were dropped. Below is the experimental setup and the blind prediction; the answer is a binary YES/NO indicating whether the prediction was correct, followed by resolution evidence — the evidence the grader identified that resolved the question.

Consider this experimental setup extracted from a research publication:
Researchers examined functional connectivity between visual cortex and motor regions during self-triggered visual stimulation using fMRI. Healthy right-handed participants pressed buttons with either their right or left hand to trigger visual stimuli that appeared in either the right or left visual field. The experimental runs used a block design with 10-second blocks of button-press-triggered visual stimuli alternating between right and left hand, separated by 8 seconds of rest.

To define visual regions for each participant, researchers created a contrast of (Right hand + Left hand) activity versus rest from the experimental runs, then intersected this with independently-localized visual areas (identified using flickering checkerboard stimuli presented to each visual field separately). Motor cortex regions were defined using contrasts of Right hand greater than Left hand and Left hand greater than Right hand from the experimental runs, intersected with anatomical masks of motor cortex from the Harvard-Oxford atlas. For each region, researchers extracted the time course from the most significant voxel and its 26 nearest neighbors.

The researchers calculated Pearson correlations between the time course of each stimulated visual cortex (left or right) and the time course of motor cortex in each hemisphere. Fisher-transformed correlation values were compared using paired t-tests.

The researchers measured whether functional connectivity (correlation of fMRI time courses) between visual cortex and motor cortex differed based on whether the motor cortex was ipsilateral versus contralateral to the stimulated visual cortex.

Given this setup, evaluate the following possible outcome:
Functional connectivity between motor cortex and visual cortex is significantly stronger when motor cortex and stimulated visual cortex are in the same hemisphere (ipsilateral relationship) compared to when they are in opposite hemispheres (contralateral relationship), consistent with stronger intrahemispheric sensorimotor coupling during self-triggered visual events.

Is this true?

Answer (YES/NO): NO